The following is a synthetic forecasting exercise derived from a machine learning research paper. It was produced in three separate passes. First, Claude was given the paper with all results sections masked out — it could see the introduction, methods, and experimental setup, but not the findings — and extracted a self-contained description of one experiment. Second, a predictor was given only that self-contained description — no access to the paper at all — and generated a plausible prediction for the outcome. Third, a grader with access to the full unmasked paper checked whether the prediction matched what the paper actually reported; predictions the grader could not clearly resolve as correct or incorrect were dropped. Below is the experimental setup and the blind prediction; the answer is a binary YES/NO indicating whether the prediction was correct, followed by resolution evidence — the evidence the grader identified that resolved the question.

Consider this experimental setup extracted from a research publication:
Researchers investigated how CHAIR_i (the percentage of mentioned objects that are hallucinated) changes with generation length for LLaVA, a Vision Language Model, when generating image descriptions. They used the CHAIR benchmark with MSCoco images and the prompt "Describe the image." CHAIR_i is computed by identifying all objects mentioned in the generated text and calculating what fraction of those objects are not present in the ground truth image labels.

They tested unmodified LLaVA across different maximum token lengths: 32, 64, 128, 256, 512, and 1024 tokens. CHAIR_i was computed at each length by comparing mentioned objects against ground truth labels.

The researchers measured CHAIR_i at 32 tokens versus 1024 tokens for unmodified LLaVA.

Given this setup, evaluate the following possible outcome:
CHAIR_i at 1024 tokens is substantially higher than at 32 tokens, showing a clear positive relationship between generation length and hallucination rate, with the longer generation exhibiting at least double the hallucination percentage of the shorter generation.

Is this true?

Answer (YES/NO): YES